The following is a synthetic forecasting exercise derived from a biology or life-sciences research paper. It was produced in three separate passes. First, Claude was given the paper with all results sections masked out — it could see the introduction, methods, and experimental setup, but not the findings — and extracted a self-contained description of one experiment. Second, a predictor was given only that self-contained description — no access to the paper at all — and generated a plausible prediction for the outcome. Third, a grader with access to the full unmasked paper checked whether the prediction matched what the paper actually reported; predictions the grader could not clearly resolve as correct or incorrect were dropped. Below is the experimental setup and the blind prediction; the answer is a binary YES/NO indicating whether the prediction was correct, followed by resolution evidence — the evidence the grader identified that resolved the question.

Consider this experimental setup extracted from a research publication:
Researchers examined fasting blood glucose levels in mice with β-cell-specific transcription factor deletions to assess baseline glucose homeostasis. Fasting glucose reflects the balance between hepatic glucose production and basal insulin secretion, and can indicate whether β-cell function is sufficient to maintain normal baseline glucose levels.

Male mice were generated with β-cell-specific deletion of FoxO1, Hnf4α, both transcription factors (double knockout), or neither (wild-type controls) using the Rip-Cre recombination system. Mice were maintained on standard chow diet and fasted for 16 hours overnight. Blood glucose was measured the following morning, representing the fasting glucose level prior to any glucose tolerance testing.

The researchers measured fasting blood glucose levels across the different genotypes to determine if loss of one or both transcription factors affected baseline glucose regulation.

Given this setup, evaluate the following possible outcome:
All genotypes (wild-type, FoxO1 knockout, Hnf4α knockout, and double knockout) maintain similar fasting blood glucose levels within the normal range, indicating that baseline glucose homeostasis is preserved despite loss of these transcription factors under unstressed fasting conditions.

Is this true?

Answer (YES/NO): YES